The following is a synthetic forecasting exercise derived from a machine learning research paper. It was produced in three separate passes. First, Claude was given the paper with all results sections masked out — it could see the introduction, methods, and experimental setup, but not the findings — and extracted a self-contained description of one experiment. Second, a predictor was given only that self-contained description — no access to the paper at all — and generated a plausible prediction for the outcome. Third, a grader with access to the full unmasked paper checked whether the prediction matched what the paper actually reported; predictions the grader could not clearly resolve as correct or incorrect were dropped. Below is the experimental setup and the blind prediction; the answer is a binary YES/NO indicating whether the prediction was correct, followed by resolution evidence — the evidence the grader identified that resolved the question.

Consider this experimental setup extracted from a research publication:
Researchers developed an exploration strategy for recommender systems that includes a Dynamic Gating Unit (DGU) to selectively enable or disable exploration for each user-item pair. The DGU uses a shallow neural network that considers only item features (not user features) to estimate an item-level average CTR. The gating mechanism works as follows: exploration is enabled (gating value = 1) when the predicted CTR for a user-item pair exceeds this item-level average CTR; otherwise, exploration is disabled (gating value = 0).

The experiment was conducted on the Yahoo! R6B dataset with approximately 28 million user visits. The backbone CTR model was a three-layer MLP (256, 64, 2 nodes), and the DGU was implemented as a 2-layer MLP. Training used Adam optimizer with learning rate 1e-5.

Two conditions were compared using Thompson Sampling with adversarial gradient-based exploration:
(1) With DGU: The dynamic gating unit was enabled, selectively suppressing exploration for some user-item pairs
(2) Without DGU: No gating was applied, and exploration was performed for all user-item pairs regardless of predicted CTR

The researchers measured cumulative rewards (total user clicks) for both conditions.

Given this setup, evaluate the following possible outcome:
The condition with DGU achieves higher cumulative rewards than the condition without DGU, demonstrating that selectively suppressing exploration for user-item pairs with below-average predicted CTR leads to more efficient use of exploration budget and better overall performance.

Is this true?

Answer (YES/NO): YES